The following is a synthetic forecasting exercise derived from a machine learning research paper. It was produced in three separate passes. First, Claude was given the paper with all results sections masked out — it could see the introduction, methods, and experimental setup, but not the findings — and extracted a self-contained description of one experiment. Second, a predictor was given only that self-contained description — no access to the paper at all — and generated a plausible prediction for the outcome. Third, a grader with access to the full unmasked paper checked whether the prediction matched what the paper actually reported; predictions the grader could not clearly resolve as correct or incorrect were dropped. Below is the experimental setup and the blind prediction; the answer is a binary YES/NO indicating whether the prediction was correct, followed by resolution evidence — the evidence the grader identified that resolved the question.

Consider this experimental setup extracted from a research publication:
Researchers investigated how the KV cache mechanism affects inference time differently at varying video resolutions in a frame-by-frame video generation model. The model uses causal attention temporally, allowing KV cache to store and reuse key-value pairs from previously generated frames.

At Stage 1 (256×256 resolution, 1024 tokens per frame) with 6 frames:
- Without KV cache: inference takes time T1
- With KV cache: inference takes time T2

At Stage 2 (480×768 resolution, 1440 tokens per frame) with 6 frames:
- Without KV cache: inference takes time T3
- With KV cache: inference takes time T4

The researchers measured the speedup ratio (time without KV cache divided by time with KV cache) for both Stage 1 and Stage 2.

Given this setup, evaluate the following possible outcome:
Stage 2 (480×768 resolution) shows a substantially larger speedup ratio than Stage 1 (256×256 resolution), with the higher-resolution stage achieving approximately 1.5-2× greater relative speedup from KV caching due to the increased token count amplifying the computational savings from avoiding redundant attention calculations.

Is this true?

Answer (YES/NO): NO